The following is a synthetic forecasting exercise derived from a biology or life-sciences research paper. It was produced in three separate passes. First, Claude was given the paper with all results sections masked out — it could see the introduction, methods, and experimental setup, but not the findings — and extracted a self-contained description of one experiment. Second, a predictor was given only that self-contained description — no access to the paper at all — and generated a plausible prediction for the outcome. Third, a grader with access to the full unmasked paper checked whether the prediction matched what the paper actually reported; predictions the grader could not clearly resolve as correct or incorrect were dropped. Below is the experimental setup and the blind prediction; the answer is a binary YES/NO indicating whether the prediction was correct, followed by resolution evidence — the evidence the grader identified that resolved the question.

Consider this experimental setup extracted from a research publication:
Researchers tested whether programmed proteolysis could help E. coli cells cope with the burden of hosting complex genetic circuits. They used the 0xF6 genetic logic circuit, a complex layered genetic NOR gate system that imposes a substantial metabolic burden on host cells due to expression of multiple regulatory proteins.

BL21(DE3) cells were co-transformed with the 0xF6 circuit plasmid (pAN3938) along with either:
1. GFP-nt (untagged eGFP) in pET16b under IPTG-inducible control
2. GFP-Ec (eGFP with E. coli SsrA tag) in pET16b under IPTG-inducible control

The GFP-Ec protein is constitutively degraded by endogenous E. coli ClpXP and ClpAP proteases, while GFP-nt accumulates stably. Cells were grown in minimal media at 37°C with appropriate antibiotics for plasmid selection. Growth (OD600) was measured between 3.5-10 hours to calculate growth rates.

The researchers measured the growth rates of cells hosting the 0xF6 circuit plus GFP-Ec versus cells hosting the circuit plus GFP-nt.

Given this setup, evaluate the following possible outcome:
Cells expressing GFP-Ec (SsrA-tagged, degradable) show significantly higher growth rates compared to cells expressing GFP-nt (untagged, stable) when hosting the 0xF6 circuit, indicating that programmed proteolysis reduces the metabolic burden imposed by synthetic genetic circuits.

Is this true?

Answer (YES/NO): YES